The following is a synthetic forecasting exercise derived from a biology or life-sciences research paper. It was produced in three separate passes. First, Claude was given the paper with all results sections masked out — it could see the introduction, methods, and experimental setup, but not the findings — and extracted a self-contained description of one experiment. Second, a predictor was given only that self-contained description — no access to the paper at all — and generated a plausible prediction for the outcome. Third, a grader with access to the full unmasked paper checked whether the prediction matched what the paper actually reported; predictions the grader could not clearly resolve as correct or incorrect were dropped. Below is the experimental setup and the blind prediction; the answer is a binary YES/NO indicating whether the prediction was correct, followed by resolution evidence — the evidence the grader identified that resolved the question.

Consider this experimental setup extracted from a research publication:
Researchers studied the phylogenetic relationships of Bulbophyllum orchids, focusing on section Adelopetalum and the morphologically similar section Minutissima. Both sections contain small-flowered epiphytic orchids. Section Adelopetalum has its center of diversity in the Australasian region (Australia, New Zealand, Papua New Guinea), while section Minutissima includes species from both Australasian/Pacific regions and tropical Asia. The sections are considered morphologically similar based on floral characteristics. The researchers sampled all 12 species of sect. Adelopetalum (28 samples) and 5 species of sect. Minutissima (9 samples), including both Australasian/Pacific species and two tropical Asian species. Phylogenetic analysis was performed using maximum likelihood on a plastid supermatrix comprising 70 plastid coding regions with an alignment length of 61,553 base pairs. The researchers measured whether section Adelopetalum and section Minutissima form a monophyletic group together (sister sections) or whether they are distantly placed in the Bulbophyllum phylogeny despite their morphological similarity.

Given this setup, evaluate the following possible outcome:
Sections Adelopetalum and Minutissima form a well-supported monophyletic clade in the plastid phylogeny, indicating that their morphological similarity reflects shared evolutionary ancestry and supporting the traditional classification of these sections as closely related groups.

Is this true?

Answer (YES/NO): NO